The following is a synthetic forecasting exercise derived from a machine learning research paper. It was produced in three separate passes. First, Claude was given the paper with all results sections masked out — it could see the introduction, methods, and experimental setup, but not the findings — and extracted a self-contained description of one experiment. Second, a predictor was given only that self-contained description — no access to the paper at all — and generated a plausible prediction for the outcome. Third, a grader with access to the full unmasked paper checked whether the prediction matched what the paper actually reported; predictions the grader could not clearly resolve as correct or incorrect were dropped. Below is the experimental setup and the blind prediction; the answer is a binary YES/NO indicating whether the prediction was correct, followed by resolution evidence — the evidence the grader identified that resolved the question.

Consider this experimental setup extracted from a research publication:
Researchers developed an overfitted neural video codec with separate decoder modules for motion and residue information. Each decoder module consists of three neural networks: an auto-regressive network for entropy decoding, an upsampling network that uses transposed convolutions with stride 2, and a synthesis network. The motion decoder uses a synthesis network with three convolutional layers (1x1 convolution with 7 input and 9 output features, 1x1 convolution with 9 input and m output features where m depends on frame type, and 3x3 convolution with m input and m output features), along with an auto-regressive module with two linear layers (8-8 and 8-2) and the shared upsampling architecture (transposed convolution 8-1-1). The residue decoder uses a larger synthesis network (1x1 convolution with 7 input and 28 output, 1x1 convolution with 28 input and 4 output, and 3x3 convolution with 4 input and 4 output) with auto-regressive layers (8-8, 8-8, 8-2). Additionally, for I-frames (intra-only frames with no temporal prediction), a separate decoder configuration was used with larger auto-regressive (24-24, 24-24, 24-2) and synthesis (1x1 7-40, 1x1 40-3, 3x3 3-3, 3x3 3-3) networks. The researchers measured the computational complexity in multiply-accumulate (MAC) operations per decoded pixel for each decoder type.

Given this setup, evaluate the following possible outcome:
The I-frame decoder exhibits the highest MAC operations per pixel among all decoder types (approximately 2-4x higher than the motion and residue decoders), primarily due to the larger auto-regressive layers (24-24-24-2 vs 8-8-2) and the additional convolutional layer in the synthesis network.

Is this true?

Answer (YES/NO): NO